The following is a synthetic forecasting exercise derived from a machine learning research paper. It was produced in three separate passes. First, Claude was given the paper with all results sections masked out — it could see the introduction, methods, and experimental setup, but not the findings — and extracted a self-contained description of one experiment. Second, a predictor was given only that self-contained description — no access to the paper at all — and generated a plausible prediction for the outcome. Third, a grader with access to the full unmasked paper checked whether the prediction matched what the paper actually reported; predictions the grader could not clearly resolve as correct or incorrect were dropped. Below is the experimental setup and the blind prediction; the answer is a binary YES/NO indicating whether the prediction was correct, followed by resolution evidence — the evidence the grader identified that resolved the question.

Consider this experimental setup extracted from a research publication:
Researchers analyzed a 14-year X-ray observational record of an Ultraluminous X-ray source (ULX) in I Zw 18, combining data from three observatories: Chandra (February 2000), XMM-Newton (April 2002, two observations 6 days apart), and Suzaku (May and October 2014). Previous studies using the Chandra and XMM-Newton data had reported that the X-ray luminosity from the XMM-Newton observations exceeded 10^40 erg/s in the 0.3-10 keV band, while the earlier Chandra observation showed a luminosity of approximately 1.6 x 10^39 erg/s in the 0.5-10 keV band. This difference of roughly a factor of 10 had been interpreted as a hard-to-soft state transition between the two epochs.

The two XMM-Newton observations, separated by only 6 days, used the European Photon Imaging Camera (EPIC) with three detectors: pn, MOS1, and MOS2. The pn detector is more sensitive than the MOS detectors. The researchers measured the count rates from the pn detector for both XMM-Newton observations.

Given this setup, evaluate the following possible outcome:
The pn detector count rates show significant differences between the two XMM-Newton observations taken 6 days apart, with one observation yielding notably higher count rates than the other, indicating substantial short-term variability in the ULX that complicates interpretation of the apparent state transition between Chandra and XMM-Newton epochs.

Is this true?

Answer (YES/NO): NO